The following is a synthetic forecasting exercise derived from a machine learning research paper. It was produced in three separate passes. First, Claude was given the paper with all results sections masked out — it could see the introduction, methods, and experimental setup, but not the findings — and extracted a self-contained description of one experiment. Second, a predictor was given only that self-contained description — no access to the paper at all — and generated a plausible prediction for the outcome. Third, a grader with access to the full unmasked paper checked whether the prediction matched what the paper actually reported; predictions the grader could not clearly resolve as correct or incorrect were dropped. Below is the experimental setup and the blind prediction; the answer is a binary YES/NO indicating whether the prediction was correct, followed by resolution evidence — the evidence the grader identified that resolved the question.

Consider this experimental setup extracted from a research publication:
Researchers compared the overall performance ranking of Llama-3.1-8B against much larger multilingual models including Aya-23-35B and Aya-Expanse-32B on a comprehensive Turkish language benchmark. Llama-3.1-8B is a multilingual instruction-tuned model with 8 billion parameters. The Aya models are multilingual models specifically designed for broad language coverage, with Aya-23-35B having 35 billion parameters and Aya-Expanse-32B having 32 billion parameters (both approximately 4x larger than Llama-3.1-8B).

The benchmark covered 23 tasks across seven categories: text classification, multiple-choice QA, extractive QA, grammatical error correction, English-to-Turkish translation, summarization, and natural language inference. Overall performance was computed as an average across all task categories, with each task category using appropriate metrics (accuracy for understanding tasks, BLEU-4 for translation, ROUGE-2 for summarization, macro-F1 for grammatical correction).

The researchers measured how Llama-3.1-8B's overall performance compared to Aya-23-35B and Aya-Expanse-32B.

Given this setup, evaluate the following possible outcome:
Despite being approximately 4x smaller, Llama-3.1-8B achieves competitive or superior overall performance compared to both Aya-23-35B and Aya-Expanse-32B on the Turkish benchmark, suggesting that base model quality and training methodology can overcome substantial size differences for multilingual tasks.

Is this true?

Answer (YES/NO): YES